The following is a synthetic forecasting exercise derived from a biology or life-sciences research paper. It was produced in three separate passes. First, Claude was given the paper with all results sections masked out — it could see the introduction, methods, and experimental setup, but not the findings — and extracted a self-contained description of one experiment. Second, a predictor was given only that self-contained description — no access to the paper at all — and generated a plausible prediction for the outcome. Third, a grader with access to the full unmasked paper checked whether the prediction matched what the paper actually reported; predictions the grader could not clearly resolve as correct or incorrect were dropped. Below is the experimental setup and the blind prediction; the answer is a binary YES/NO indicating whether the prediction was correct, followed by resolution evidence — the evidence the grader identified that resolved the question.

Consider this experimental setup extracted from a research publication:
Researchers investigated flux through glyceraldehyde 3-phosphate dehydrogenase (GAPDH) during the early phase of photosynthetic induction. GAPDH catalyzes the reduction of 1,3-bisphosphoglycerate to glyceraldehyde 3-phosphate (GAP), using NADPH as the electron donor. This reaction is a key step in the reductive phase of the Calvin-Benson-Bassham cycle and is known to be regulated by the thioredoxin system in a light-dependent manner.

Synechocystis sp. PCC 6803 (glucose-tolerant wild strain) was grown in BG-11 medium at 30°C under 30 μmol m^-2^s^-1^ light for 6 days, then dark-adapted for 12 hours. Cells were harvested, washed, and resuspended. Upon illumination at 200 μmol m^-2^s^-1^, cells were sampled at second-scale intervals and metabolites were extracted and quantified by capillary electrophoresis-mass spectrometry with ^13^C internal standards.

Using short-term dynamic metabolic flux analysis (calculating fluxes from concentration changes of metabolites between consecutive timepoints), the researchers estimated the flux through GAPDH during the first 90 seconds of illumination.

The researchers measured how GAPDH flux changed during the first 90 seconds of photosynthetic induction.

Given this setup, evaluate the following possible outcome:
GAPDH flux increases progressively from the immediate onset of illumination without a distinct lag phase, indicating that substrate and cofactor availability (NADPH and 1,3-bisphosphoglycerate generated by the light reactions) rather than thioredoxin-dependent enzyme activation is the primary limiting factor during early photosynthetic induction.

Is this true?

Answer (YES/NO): NO